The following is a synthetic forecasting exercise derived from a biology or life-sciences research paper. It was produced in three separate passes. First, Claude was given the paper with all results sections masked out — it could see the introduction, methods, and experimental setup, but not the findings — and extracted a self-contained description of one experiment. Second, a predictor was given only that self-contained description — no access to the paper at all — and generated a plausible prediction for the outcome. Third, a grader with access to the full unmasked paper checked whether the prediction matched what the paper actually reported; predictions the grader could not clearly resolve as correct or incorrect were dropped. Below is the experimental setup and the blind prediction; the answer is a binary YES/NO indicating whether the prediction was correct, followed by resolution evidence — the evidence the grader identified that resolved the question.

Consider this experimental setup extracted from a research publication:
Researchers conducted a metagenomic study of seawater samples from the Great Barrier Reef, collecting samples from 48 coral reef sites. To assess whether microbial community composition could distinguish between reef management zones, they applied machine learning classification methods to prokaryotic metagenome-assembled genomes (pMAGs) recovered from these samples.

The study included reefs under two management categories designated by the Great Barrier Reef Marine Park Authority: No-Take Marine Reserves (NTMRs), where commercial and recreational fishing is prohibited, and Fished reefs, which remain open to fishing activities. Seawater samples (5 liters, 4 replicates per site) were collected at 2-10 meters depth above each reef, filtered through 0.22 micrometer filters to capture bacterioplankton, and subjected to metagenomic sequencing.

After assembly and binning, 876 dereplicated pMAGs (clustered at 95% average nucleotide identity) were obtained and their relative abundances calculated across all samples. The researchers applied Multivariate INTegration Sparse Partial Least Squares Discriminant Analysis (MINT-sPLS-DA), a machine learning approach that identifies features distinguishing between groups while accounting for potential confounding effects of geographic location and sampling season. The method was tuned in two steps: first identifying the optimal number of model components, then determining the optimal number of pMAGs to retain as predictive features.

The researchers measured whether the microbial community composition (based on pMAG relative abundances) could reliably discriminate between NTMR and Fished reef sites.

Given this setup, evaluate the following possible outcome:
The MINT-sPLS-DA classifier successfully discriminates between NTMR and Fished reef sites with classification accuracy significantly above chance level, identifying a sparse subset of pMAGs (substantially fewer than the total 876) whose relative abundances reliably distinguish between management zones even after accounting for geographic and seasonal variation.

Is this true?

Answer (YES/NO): YES